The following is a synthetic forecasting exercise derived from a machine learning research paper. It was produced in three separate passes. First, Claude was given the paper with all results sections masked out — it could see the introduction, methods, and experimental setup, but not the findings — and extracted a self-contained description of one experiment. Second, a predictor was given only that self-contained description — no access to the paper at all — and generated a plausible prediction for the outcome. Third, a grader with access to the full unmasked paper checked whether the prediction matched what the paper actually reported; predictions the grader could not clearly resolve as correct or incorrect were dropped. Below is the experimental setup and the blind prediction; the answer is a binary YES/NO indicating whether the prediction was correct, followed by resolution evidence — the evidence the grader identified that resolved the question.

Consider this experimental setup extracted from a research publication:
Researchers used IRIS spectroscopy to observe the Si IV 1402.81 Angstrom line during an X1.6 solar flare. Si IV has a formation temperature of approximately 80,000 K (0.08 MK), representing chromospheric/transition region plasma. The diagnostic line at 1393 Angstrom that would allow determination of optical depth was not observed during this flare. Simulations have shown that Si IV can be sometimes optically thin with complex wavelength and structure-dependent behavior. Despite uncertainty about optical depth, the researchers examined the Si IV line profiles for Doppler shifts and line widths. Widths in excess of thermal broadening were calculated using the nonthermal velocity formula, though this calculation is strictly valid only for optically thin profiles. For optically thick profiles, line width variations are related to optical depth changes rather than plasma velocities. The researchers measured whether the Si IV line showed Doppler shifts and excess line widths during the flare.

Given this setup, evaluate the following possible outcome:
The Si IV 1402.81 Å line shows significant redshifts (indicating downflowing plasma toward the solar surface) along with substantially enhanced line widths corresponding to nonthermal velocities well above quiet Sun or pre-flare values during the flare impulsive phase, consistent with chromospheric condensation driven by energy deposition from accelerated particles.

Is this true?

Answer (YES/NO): YES